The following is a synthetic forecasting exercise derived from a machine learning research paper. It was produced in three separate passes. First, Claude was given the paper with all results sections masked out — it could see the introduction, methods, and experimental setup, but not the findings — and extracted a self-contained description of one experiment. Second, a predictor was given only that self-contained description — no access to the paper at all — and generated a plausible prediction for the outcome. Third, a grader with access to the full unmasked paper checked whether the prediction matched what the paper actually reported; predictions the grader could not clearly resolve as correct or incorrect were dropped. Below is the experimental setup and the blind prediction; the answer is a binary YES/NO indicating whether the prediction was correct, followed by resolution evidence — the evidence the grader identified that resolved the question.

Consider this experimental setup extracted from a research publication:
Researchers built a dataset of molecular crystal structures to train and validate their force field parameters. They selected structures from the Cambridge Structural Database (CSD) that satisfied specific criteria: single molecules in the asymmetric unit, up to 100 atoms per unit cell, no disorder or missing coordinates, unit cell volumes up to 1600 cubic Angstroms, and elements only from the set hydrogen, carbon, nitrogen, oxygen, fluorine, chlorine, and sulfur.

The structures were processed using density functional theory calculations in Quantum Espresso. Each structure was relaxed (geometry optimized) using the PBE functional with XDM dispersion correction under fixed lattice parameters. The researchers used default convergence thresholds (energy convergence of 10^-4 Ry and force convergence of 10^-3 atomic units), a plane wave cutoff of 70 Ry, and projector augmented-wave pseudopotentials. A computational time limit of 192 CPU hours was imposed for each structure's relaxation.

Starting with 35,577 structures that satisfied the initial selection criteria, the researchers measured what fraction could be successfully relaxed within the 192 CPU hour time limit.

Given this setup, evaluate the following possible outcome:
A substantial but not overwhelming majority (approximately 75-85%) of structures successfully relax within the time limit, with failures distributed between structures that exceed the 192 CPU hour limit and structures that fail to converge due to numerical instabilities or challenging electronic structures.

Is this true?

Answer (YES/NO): NO